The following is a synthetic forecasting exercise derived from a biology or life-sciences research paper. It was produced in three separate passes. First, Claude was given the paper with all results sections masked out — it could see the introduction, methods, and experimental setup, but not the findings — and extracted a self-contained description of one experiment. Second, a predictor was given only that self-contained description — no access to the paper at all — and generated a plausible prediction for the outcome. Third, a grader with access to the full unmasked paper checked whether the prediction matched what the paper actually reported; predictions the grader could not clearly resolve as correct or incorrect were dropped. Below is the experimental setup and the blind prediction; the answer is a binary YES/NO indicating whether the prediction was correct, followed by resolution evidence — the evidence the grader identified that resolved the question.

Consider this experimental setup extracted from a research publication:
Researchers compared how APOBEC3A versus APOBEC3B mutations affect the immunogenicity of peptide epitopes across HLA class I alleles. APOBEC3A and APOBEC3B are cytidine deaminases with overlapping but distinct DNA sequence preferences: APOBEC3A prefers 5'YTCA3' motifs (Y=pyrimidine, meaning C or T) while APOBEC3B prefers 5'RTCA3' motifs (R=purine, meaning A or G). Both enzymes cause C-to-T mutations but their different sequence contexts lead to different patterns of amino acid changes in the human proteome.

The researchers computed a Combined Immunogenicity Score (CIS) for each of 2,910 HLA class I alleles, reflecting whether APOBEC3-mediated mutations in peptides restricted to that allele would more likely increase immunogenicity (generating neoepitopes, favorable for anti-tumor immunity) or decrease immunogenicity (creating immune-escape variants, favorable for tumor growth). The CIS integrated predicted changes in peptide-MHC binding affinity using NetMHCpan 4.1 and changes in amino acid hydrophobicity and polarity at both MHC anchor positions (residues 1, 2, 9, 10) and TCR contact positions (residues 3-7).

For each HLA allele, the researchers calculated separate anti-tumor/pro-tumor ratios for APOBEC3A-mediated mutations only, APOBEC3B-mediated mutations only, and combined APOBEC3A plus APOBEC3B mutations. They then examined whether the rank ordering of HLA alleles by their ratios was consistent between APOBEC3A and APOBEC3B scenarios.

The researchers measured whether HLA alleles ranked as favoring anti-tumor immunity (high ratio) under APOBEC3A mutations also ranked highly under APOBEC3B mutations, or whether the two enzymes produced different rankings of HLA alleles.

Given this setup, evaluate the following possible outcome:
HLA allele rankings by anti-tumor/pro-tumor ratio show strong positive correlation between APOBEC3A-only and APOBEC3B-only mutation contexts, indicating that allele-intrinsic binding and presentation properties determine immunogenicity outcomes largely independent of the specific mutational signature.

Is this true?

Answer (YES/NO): NO